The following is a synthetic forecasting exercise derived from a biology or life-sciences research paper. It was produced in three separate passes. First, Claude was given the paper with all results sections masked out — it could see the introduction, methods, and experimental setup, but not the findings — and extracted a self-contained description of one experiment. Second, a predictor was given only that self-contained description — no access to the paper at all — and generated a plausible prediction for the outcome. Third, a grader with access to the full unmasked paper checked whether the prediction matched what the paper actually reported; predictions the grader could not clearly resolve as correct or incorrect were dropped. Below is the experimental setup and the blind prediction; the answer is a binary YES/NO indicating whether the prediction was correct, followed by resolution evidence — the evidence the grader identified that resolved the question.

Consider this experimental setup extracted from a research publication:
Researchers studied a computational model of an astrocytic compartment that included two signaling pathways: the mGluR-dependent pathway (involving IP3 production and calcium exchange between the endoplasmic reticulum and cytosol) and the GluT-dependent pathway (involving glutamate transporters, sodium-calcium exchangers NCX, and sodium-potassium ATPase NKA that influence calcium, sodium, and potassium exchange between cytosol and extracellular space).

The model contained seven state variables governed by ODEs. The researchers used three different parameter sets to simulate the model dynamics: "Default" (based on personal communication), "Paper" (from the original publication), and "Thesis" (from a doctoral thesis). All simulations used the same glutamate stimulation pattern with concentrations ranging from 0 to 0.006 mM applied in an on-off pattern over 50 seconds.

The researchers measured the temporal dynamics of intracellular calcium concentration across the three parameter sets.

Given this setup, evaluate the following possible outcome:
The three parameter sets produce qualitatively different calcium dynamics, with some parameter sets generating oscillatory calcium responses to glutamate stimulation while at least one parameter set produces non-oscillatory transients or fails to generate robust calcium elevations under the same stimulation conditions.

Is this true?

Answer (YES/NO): YES